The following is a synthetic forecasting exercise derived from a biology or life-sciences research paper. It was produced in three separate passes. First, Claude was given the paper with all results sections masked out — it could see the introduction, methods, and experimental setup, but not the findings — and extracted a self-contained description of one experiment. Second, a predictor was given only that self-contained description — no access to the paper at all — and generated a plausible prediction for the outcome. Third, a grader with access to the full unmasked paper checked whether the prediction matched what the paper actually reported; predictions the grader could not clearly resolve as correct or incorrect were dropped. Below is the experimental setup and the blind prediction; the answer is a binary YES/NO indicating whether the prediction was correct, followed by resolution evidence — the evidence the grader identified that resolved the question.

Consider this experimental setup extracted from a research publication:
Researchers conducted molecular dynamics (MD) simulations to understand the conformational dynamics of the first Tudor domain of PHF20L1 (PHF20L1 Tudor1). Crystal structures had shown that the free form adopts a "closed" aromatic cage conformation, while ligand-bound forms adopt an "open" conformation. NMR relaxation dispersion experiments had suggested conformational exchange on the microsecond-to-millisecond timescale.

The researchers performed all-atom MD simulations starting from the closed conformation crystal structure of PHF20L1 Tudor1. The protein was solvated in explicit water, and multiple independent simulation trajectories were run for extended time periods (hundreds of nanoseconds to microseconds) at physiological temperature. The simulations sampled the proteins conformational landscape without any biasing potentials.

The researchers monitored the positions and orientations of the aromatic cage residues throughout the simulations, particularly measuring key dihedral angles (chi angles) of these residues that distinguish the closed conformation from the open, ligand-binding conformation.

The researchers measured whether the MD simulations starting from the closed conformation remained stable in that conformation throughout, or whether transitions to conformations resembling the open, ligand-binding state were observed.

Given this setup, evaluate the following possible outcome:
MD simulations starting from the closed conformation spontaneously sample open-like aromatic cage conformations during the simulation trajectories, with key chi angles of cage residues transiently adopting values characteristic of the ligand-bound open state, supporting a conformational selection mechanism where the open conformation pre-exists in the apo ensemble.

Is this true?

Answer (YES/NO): YES